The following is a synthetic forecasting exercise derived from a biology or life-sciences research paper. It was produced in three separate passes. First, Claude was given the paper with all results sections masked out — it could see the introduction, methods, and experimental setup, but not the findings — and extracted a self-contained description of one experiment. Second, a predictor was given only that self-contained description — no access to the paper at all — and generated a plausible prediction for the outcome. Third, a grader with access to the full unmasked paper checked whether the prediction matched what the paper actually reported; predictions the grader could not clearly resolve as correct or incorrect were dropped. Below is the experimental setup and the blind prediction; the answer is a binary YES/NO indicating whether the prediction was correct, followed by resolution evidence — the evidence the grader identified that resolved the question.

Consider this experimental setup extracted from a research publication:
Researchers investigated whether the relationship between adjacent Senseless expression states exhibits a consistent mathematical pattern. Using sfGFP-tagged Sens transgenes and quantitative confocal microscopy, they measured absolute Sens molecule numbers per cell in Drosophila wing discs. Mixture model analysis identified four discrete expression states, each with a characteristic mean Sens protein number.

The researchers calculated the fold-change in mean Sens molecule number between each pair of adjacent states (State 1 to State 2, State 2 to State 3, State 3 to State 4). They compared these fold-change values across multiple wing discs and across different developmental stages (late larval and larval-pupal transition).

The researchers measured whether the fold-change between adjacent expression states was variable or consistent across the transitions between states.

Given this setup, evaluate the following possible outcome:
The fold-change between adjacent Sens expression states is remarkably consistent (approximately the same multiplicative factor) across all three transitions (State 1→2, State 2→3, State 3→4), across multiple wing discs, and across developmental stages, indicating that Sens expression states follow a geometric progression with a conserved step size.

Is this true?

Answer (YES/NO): YES